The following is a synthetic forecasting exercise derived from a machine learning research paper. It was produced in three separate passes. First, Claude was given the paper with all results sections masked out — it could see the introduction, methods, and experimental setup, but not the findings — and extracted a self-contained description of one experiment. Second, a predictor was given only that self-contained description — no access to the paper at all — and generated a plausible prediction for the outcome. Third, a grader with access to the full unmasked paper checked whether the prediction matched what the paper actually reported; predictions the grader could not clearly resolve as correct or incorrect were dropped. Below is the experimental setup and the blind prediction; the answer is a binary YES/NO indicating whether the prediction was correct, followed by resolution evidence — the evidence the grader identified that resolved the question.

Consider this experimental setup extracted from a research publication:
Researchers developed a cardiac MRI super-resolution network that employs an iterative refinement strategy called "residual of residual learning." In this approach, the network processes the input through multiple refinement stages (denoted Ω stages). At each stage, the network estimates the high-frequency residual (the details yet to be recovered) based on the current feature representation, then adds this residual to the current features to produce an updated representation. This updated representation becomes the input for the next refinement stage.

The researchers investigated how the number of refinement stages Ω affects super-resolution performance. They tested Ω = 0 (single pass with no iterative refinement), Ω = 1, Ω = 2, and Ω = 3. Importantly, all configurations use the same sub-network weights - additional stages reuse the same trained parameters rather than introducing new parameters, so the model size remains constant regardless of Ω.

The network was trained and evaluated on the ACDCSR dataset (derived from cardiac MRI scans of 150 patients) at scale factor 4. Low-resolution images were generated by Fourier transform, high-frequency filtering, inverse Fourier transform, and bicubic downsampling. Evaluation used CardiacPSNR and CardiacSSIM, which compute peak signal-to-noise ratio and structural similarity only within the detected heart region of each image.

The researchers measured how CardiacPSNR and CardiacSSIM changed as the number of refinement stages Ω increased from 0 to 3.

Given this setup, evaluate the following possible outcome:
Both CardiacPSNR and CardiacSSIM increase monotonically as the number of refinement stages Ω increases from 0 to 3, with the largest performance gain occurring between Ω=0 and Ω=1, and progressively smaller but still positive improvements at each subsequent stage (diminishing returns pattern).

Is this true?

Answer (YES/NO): NO